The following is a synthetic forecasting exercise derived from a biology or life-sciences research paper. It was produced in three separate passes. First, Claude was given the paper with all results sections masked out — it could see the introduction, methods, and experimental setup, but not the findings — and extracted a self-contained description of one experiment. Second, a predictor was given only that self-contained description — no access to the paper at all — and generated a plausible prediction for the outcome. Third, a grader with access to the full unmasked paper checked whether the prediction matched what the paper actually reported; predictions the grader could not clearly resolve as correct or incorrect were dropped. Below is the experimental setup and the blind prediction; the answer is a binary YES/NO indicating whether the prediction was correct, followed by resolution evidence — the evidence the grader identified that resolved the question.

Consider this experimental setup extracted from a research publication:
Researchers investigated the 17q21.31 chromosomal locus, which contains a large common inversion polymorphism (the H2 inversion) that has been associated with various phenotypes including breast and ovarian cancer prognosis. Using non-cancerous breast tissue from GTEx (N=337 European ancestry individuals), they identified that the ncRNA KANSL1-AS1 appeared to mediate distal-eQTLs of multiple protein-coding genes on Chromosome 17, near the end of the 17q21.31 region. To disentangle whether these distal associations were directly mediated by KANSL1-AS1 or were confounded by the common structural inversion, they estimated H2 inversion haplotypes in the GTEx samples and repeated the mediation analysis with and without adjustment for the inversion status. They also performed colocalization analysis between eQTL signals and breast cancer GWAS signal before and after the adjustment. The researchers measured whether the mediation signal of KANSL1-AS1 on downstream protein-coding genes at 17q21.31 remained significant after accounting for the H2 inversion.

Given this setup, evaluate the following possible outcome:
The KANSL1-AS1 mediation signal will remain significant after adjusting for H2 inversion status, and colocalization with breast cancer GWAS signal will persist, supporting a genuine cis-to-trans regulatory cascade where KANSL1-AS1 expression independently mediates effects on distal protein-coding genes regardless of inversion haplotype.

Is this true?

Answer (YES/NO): NO